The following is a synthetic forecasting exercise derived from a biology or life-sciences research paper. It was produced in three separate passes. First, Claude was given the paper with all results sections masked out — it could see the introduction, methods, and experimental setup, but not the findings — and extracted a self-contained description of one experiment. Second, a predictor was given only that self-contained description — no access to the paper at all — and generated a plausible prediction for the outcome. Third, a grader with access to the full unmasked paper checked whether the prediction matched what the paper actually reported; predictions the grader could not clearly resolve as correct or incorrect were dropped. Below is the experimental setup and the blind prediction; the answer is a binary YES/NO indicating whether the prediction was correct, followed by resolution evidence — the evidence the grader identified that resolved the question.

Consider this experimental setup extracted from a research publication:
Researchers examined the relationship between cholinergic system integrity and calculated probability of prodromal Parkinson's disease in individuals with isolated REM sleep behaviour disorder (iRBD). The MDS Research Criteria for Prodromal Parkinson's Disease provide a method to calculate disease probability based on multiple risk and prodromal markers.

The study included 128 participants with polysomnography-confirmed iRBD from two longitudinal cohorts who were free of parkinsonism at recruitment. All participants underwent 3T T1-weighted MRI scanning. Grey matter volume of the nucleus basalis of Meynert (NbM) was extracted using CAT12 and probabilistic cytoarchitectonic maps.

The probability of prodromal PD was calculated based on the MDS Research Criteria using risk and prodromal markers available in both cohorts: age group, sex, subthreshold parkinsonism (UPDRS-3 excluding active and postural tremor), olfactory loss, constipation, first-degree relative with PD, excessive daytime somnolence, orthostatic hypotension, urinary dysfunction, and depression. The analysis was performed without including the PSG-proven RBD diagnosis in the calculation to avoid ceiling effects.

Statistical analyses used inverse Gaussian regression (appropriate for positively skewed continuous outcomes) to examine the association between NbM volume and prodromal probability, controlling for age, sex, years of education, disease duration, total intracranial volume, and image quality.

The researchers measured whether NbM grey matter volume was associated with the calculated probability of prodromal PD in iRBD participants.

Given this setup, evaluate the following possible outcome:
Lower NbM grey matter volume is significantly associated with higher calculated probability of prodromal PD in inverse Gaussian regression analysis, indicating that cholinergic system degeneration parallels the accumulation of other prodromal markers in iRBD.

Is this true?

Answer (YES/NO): NO